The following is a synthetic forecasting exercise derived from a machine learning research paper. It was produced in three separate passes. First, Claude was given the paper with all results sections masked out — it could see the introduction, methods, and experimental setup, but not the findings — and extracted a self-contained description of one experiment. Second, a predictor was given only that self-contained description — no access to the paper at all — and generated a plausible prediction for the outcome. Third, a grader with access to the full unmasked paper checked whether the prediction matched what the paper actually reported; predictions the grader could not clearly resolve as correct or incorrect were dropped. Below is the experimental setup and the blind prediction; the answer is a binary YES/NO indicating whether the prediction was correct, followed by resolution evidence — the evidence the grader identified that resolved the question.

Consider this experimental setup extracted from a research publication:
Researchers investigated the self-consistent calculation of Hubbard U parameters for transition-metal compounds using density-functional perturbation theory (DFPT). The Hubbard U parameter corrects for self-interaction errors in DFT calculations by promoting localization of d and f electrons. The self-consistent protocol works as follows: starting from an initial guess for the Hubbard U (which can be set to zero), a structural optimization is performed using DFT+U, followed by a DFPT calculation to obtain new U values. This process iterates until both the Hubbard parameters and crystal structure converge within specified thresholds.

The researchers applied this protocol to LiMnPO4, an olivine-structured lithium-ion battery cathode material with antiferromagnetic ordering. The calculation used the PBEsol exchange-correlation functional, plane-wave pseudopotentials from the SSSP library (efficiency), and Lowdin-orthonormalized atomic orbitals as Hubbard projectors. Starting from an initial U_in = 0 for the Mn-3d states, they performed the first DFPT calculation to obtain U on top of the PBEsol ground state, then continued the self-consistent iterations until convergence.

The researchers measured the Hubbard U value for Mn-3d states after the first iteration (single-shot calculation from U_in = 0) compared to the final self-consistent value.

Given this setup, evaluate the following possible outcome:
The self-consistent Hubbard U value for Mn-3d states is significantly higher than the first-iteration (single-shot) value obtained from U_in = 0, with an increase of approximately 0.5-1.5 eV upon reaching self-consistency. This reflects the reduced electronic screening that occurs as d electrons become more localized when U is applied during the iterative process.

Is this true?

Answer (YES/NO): NO